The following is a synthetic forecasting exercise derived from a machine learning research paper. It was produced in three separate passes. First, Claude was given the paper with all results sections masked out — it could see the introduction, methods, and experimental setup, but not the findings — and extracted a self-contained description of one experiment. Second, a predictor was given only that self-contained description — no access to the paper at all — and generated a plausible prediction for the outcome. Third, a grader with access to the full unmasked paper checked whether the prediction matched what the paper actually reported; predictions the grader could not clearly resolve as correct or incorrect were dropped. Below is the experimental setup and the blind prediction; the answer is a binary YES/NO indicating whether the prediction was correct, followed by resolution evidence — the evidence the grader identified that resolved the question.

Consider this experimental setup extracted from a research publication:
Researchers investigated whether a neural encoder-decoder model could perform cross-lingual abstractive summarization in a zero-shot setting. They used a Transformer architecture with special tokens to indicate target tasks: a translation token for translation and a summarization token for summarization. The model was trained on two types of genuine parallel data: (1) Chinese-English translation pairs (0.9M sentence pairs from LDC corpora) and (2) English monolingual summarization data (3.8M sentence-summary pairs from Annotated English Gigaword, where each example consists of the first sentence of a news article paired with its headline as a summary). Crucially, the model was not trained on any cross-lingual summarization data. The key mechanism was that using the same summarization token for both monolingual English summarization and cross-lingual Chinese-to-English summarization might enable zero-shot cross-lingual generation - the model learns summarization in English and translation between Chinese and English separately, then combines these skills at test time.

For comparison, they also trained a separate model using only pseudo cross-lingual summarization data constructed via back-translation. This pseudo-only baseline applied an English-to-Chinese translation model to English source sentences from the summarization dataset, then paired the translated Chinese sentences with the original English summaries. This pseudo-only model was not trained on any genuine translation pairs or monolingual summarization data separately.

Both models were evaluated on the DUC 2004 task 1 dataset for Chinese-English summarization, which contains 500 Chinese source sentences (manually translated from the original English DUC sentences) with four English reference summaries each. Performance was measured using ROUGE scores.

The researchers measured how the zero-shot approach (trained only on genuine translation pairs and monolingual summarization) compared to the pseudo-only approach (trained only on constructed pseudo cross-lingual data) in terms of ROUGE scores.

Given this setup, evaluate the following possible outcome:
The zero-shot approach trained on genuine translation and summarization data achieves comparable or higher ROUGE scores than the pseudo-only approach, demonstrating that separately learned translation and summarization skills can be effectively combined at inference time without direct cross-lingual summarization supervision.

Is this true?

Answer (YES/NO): NO